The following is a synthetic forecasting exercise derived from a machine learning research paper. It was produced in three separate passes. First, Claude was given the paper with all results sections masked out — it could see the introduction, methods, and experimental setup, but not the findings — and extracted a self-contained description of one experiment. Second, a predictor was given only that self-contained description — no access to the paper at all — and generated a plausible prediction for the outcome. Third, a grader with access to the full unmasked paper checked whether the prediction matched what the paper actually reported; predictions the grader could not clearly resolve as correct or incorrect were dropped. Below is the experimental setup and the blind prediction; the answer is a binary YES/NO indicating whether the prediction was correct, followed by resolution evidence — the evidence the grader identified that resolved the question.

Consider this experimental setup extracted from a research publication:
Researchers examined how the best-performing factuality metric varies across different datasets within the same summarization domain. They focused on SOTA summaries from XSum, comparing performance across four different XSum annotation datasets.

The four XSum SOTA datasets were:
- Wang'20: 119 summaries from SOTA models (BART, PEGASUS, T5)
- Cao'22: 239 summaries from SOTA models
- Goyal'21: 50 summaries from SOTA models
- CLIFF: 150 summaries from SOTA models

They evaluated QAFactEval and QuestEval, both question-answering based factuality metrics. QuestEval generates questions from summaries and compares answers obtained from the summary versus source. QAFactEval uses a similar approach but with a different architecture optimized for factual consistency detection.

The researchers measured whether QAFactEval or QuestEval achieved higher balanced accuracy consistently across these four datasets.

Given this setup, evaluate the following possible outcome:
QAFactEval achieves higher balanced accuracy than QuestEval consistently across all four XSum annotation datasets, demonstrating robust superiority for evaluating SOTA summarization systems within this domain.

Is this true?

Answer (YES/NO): NO